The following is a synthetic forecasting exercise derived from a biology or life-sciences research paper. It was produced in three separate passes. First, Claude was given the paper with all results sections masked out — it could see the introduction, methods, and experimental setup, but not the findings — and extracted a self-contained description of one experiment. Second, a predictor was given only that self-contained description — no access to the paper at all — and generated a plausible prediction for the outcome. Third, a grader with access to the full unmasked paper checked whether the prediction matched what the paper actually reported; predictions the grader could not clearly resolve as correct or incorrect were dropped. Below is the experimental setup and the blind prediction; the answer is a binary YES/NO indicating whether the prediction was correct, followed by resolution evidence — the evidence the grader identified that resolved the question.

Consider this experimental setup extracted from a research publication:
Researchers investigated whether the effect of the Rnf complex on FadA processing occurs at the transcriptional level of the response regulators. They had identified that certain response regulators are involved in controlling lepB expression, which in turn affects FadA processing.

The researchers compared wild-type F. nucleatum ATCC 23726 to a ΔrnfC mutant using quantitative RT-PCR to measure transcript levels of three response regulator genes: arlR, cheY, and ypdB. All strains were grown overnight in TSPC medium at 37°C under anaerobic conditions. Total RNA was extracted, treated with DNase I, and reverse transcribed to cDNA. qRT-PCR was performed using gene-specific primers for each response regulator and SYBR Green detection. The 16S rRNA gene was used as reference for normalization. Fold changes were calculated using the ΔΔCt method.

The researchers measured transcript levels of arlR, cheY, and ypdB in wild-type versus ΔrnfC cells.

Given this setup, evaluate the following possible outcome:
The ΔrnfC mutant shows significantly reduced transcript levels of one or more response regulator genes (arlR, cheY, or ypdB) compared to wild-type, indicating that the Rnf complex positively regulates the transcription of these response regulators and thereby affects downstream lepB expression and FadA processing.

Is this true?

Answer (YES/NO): YES